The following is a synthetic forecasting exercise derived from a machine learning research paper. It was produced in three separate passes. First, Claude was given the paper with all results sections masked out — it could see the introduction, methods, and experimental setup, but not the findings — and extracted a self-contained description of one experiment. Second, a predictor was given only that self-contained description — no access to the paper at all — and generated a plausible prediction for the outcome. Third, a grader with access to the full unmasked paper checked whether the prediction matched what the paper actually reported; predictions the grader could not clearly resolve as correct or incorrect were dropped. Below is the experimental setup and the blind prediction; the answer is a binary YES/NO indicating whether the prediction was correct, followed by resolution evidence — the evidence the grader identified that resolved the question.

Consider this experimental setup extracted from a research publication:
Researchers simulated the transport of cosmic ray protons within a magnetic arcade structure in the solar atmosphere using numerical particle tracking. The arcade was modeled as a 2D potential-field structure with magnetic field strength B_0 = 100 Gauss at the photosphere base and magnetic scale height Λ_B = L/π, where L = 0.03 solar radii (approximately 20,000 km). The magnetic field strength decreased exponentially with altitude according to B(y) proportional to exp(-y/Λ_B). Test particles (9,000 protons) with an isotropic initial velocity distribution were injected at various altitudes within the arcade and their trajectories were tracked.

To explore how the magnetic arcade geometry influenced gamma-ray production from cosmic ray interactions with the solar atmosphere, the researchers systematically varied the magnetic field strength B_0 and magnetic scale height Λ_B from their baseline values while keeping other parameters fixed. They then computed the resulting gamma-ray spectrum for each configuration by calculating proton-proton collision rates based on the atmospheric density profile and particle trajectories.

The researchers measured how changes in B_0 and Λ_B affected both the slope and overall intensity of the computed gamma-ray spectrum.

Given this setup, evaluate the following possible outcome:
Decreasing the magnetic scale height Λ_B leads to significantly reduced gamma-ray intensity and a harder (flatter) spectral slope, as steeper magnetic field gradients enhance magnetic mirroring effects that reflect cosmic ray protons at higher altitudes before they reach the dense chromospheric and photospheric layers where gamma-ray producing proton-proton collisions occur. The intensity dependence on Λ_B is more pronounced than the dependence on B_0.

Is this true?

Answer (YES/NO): NO